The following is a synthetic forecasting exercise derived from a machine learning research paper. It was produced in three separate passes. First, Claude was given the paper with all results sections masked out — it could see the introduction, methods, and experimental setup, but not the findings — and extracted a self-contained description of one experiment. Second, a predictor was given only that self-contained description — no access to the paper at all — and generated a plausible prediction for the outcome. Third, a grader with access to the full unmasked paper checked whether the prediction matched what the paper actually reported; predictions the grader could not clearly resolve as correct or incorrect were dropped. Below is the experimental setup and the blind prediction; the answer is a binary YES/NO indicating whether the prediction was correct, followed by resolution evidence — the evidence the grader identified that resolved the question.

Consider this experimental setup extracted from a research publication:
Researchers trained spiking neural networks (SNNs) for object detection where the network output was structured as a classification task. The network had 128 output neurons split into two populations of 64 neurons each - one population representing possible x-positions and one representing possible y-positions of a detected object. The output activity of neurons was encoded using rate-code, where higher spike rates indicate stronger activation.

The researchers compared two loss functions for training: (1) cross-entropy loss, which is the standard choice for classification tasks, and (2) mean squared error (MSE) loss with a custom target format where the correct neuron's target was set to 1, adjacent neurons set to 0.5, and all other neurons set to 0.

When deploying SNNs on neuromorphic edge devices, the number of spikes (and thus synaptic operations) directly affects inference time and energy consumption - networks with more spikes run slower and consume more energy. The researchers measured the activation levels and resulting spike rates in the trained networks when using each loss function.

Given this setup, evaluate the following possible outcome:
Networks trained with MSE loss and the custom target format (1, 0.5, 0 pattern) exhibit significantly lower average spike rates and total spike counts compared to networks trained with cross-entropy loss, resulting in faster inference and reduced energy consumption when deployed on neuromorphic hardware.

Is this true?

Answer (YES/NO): YES